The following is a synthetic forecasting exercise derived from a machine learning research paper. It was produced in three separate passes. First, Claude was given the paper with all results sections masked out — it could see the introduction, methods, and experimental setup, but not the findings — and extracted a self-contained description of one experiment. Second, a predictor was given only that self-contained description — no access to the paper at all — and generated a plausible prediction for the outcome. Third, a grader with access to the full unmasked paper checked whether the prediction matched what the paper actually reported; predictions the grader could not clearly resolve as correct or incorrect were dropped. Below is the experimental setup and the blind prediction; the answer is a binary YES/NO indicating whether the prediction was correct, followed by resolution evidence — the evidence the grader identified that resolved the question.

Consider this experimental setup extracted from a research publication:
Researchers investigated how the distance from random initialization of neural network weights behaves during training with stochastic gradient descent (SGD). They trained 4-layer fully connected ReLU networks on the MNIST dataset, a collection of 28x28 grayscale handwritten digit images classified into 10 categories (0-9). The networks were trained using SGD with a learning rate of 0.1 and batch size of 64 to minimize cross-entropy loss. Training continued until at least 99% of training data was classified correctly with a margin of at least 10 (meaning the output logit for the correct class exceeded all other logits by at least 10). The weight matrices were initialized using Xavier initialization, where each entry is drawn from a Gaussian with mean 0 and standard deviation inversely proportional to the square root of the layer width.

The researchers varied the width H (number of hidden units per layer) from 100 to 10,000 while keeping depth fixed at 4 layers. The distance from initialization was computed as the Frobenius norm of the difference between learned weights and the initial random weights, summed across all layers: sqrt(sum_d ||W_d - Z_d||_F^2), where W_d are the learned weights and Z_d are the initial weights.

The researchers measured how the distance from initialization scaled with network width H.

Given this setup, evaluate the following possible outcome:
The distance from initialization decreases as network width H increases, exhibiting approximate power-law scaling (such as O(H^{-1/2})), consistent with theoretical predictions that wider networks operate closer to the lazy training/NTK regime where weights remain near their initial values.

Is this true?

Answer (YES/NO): NO